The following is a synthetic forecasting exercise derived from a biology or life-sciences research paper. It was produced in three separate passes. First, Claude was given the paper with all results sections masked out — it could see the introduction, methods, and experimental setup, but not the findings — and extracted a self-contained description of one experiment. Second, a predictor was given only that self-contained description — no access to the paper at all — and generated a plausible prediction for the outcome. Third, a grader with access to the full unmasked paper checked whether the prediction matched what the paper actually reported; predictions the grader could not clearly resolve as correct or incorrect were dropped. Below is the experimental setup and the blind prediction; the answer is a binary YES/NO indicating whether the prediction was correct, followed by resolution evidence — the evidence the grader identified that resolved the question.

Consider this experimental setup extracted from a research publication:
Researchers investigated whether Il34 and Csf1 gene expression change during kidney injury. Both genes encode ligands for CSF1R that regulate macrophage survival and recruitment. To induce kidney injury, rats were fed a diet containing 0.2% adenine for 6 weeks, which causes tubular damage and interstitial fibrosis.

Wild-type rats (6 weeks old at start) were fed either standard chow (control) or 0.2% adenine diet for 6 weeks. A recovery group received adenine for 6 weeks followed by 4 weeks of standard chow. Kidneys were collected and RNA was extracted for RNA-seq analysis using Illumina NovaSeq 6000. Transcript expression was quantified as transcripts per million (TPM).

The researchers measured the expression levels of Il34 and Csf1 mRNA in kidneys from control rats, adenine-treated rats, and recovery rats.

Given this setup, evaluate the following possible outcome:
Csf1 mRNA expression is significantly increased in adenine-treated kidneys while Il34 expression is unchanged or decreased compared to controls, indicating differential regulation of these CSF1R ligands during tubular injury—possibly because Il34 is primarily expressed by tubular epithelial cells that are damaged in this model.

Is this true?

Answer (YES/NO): NO